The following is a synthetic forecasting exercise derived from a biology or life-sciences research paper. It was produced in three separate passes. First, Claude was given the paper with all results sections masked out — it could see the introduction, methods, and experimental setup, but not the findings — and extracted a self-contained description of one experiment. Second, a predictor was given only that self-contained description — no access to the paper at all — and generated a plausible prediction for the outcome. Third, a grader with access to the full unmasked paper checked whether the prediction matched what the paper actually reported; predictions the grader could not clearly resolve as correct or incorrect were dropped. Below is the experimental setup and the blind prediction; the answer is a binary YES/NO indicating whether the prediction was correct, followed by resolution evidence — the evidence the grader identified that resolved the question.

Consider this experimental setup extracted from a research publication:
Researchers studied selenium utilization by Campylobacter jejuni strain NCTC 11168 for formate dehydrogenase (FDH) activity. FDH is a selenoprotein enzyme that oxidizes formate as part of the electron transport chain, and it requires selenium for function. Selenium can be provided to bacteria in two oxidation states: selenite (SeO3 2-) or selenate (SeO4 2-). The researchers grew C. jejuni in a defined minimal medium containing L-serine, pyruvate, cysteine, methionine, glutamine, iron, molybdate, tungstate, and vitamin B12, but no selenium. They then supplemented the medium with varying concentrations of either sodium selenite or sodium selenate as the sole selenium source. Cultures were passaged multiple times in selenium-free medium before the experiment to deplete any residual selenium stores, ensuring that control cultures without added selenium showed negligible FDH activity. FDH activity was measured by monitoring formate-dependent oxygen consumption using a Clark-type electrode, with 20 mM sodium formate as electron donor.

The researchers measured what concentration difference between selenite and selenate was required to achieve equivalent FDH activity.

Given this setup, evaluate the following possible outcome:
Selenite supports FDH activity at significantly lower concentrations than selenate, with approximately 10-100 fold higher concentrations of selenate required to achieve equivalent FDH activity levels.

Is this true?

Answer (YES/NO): NO